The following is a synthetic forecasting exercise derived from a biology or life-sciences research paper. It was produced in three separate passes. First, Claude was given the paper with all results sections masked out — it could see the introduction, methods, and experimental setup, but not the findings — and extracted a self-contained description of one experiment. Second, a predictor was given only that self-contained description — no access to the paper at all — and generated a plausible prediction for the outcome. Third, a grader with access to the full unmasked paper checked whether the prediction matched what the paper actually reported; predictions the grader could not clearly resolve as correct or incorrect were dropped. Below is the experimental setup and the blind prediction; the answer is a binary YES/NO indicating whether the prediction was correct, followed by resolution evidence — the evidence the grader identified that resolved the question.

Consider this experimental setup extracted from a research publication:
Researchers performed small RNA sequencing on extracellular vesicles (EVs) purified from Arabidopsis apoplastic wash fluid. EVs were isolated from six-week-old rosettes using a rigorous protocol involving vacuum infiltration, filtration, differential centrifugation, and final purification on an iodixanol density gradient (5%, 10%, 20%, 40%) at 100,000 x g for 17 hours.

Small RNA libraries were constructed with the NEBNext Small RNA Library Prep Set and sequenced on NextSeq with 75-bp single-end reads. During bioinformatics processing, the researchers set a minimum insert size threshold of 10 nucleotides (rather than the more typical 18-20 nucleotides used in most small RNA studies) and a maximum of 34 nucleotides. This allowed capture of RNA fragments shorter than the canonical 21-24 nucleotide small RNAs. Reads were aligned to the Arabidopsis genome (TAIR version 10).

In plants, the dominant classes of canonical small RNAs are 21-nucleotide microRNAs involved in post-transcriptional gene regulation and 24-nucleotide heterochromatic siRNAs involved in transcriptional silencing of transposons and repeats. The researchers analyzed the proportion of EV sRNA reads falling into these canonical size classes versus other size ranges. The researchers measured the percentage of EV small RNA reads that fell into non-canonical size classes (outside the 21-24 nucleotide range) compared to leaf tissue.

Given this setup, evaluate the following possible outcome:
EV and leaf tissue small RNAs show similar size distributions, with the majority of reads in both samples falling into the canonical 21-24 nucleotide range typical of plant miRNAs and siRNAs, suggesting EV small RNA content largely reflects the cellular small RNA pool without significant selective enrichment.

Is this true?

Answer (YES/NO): NO